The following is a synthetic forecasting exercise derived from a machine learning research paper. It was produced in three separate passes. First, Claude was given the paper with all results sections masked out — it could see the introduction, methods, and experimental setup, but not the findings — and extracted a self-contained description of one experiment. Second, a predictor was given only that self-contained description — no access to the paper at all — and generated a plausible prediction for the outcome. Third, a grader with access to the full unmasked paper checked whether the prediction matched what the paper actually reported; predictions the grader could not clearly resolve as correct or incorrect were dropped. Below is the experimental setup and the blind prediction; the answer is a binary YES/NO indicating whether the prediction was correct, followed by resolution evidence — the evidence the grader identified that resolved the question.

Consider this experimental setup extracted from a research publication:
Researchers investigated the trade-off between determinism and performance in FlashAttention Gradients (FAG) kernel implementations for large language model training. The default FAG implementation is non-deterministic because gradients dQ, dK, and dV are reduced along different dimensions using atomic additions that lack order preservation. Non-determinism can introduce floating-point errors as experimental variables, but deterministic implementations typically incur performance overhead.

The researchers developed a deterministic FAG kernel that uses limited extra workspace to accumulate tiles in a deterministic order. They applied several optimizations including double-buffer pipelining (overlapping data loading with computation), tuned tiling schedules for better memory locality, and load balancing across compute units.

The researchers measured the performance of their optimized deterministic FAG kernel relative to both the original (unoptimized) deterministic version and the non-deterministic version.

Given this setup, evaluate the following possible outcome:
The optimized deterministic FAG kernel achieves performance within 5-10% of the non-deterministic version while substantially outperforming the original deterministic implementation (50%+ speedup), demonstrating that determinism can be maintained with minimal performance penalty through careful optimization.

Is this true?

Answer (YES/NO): YES